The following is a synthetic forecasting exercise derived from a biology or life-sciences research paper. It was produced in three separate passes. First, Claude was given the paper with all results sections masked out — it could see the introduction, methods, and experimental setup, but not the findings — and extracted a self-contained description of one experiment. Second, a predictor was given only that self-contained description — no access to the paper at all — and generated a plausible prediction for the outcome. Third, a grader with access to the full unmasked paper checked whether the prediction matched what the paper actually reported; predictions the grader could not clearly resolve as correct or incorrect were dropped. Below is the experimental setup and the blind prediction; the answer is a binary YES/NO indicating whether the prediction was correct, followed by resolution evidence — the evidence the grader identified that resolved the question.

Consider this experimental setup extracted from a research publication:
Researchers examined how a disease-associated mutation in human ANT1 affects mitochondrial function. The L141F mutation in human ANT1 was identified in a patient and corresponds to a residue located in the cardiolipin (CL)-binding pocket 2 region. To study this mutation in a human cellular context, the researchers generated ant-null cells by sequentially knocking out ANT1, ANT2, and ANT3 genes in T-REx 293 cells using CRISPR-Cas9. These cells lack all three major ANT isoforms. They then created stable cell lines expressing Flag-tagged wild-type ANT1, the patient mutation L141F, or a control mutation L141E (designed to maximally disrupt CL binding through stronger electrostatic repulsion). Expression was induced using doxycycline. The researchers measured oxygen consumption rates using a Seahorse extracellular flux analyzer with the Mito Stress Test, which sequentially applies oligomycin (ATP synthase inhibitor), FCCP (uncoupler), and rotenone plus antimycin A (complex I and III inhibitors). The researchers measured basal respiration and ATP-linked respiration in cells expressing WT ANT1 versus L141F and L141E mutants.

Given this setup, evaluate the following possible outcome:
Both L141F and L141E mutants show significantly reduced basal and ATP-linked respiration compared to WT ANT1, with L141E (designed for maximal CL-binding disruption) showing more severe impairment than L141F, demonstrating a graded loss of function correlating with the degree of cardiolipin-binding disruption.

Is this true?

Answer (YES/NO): NO